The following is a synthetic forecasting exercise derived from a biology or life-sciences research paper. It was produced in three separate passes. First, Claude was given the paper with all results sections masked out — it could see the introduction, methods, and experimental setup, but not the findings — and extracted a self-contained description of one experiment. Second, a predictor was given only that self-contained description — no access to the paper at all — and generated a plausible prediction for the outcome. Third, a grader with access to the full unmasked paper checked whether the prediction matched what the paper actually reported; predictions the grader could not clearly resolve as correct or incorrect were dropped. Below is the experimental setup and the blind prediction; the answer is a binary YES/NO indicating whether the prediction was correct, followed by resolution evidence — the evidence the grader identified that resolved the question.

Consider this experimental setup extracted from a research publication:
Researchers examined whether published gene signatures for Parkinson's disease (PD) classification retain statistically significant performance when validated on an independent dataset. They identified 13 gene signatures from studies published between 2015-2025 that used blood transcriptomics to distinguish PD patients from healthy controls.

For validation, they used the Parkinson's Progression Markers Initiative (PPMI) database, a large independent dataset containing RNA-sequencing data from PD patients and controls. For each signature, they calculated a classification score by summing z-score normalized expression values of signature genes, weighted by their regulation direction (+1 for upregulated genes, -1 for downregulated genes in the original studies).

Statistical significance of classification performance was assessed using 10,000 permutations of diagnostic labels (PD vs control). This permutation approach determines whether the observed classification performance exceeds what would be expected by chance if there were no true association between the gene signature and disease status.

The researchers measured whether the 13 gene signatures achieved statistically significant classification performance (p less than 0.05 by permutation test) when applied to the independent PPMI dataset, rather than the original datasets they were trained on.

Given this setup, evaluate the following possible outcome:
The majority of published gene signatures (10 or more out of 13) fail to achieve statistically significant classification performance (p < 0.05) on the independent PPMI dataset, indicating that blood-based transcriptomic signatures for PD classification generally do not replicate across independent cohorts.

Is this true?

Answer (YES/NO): NO